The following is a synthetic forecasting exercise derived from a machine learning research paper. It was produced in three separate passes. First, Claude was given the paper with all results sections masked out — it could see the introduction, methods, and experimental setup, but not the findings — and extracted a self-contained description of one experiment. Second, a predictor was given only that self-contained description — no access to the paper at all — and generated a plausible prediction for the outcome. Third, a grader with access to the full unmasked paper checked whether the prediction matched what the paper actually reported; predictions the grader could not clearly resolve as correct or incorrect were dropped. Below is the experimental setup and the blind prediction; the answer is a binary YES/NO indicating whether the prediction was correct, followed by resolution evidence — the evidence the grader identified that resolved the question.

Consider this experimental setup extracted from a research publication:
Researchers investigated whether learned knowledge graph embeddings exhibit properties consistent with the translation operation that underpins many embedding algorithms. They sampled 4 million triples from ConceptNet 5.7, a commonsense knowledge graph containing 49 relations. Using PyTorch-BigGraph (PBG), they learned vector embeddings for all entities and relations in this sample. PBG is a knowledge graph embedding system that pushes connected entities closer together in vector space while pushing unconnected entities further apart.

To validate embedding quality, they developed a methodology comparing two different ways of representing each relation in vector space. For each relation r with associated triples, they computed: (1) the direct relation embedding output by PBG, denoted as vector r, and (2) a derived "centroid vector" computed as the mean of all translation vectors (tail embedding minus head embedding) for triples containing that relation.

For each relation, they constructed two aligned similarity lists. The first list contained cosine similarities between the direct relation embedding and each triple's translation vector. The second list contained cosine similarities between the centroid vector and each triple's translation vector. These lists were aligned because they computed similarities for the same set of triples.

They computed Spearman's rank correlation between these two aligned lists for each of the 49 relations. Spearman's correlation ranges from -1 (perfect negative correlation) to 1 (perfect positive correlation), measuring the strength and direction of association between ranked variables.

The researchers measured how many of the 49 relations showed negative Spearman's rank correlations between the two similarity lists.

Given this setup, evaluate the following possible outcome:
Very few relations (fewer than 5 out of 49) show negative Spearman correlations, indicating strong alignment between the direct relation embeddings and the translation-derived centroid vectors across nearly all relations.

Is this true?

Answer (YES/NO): NO